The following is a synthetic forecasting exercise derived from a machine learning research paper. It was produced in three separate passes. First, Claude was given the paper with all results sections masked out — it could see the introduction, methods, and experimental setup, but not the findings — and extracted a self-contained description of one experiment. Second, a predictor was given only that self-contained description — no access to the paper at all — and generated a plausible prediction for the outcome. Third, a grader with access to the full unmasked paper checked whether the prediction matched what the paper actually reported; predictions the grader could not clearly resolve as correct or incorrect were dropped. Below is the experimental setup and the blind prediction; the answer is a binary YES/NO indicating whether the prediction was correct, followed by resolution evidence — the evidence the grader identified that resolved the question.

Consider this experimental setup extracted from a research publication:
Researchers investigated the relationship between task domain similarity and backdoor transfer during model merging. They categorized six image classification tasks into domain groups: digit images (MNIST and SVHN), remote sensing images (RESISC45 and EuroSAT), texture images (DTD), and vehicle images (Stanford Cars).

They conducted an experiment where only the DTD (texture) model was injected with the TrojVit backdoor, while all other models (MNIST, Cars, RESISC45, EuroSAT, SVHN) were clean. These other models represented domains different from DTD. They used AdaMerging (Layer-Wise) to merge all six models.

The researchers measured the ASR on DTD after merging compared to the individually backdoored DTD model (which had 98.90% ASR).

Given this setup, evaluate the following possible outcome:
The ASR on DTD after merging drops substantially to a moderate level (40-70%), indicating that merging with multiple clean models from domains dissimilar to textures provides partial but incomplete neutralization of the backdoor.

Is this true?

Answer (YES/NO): NO